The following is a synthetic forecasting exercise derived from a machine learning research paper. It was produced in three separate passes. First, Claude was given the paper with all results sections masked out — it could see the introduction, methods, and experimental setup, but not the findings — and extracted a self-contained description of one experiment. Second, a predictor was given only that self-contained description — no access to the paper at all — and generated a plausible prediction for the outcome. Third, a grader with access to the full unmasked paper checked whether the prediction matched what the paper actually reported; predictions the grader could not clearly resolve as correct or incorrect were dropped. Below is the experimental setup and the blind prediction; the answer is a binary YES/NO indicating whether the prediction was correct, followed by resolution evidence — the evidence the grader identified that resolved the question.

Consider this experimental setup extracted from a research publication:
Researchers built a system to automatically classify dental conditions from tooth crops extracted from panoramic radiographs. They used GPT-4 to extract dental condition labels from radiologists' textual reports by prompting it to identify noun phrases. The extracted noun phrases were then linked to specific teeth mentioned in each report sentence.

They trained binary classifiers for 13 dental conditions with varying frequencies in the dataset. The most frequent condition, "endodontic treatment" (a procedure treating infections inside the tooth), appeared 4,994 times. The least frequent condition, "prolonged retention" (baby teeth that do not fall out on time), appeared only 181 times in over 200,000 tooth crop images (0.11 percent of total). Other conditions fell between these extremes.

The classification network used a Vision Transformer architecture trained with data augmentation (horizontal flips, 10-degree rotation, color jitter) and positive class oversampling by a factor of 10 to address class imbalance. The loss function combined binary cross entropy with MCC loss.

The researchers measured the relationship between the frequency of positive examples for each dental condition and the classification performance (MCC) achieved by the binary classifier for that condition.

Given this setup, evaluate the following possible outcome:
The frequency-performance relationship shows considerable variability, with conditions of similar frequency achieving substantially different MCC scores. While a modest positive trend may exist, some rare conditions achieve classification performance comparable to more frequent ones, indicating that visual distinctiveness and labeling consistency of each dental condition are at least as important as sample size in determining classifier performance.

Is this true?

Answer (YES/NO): YES